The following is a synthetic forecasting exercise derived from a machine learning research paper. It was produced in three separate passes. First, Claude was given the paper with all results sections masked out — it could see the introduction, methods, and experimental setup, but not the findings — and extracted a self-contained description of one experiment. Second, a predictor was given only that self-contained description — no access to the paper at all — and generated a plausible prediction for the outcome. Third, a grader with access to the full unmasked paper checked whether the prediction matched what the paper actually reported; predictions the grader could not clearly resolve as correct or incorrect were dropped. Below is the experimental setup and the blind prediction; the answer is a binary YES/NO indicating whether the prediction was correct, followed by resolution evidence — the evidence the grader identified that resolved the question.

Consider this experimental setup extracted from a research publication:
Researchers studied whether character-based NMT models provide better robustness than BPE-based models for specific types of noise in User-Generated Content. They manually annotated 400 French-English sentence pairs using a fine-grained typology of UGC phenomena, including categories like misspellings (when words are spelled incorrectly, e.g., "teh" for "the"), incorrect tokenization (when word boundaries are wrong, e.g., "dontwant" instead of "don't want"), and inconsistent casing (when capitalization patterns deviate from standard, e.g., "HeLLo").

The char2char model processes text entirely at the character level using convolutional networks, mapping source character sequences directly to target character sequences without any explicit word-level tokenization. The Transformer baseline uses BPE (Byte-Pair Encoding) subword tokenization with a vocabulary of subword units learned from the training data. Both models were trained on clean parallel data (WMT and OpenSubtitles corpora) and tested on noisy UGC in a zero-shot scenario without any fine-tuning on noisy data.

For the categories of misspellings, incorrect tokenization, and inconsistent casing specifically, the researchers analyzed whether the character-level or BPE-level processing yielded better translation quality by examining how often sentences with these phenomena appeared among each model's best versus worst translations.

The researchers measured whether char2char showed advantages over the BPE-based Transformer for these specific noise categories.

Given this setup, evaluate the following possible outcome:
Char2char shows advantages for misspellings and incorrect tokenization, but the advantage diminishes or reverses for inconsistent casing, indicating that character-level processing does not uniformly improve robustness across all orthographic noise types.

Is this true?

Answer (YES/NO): NO